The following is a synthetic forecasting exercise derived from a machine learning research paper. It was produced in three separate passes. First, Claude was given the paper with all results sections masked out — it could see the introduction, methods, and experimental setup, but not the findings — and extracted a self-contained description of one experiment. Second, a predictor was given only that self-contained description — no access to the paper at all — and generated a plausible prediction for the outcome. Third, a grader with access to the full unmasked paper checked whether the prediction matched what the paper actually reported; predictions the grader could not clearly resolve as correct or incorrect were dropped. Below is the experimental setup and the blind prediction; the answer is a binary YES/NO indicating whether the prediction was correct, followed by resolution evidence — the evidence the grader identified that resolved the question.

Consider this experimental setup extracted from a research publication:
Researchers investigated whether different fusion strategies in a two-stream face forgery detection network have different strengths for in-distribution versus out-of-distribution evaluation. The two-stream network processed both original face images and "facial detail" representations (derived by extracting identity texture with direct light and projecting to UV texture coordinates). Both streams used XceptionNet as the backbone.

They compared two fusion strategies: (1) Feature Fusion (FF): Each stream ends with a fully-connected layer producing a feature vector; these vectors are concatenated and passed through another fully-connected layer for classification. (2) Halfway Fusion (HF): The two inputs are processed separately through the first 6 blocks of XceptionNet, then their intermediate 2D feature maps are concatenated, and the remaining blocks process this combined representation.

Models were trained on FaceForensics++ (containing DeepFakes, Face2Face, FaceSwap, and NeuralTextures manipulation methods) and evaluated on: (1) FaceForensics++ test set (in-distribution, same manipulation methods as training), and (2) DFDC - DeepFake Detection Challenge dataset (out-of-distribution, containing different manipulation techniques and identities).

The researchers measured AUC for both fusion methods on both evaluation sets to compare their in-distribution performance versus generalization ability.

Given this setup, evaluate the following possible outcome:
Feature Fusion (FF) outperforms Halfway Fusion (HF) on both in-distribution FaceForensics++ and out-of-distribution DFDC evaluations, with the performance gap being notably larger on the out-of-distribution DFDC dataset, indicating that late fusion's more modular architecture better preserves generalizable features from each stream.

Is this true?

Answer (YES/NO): NO